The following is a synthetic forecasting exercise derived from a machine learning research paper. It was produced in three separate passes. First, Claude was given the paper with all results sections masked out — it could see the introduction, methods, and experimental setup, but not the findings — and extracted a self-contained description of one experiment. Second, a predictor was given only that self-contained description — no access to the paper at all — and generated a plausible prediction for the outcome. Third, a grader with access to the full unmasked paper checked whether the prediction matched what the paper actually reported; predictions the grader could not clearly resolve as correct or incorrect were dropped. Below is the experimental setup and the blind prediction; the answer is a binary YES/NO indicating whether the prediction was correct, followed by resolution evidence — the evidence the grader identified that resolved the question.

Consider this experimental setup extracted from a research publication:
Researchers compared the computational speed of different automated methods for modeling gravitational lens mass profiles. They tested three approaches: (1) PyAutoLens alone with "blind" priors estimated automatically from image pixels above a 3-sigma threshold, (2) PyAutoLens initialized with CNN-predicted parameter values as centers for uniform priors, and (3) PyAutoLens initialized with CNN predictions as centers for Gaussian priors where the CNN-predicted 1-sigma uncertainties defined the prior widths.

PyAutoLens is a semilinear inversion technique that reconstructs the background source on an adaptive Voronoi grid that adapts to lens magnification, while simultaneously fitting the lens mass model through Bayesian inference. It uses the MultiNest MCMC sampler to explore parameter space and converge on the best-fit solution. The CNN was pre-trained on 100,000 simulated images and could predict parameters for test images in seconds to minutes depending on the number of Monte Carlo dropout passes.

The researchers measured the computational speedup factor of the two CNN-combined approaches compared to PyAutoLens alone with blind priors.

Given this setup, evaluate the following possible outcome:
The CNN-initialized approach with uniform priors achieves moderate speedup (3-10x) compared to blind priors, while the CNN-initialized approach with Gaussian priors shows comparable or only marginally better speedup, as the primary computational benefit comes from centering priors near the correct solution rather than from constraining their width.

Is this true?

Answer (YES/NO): NO